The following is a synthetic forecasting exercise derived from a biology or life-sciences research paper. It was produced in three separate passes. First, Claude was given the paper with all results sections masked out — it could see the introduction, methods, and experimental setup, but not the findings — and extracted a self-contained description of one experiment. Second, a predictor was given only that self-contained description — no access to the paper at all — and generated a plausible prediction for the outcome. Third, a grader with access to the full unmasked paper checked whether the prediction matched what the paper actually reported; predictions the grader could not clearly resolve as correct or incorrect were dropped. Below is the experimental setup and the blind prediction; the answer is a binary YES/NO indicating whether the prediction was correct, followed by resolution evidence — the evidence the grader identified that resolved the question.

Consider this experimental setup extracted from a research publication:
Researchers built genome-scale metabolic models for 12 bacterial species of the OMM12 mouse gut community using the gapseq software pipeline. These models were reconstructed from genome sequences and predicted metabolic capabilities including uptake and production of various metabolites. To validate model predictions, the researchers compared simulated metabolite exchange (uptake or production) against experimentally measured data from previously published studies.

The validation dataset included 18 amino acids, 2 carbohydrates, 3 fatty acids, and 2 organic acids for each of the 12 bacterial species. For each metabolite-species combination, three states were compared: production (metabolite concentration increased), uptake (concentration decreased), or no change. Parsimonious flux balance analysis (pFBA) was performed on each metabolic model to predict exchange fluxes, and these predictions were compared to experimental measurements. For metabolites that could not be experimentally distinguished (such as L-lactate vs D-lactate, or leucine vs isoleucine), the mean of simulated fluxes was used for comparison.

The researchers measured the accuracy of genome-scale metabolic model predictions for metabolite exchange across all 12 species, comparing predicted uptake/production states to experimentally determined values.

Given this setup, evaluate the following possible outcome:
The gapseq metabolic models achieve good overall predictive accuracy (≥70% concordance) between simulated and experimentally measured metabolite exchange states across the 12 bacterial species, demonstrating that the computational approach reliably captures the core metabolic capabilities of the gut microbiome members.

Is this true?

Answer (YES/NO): YES